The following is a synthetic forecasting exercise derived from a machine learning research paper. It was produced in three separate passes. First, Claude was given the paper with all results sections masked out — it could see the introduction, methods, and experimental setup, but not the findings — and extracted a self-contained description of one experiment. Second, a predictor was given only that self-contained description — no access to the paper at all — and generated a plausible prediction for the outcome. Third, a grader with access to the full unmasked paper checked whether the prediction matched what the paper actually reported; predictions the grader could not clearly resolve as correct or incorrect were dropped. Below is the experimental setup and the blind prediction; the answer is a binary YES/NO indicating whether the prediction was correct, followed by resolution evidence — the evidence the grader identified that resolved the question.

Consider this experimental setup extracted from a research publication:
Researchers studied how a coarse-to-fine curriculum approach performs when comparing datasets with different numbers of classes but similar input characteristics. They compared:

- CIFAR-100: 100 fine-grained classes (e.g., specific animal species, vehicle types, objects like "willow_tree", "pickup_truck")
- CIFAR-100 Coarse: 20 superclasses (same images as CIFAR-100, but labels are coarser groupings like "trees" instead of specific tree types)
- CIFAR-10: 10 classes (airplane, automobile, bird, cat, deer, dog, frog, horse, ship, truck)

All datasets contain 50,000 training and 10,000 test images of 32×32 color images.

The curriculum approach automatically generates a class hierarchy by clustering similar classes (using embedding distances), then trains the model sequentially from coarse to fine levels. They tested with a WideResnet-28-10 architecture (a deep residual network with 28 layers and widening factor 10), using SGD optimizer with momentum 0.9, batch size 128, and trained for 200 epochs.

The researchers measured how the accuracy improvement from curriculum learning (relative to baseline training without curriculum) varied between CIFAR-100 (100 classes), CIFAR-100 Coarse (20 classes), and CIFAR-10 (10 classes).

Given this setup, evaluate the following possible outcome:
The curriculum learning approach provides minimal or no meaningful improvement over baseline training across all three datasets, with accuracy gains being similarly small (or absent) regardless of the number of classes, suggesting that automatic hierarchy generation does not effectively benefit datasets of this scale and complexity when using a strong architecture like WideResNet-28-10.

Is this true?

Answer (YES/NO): NO